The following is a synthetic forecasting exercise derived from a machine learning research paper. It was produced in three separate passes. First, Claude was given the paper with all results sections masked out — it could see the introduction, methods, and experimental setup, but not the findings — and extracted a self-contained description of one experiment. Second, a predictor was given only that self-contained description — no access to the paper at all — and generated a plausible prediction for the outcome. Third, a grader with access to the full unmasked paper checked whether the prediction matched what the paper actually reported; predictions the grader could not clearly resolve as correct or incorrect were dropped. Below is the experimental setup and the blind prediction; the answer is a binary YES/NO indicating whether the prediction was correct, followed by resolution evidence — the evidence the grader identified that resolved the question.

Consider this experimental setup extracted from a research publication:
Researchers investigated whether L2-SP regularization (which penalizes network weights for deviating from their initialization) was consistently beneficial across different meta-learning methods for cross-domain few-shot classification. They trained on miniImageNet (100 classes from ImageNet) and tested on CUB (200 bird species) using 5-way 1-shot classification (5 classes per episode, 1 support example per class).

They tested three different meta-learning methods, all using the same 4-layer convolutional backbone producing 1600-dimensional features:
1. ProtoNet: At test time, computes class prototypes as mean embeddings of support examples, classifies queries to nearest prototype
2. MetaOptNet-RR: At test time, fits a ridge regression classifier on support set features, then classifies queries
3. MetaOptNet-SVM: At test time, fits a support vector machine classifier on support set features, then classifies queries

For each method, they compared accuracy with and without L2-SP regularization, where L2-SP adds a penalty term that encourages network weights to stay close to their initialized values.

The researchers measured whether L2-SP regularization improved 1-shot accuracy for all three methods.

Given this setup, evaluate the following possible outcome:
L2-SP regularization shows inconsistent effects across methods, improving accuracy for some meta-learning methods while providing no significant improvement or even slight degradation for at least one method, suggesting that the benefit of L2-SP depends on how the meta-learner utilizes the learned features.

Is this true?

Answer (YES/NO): YES